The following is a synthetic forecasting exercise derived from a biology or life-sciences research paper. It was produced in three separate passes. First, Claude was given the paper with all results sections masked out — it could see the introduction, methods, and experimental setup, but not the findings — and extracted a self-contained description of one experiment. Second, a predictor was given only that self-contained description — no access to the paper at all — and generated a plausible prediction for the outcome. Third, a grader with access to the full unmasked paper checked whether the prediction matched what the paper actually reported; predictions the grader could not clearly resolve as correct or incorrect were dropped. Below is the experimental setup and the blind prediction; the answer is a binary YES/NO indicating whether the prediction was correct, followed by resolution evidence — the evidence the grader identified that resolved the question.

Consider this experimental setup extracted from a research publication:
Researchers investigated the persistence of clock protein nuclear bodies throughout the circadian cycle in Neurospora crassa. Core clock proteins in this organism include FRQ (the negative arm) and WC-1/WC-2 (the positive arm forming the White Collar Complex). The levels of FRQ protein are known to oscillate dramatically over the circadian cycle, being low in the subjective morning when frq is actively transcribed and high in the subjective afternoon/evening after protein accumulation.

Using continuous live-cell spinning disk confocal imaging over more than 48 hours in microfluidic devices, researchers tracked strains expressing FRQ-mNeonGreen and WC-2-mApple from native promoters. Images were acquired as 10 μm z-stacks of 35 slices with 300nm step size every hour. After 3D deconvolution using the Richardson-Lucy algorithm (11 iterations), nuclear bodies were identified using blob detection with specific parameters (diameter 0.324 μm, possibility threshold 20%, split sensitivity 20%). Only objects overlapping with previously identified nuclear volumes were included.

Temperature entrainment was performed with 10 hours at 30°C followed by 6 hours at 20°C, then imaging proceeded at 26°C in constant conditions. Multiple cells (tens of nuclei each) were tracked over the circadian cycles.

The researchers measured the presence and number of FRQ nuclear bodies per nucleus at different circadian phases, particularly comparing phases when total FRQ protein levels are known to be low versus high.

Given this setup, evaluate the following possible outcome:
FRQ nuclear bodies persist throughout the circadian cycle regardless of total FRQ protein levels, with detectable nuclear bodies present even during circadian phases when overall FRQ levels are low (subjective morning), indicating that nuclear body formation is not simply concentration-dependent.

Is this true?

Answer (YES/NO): YES